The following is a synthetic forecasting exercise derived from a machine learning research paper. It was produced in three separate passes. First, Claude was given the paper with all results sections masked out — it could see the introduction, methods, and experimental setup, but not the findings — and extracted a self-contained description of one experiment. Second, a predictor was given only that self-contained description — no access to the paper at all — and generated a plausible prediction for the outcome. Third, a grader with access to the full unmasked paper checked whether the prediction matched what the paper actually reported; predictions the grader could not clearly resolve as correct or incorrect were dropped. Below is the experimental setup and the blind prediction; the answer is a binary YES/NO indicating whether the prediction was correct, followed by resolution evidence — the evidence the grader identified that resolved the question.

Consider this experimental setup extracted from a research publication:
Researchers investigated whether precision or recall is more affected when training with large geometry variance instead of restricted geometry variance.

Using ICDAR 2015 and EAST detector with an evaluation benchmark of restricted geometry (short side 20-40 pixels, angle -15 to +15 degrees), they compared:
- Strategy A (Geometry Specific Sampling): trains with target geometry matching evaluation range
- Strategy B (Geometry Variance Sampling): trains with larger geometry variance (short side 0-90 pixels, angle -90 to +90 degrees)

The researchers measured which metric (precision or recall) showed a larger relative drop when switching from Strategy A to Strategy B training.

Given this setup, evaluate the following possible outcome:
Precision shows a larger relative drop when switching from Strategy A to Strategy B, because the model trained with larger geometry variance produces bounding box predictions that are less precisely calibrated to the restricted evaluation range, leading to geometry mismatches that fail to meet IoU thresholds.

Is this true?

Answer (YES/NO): YES